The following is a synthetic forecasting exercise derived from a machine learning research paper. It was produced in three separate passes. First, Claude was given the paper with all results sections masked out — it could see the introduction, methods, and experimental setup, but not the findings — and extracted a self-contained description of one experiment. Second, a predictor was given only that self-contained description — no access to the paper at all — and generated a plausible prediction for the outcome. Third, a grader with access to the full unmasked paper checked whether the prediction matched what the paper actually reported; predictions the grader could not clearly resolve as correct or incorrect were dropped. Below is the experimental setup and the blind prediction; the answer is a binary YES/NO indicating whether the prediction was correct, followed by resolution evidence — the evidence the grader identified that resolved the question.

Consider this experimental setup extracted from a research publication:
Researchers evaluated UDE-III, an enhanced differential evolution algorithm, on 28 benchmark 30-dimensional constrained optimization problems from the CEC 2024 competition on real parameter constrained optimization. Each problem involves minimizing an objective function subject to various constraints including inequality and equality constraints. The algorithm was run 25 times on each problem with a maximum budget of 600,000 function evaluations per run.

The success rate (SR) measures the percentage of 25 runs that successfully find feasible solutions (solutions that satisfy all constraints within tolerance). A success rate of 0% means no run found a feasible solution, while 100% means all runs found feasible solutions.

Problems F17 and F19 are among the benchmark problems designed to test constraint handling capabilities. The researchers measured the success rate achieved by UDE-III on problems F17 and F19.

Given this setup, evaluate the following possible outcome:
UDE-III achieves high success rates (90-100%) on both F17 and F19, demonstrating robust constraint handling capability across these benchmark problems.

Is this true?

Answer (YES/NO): NO